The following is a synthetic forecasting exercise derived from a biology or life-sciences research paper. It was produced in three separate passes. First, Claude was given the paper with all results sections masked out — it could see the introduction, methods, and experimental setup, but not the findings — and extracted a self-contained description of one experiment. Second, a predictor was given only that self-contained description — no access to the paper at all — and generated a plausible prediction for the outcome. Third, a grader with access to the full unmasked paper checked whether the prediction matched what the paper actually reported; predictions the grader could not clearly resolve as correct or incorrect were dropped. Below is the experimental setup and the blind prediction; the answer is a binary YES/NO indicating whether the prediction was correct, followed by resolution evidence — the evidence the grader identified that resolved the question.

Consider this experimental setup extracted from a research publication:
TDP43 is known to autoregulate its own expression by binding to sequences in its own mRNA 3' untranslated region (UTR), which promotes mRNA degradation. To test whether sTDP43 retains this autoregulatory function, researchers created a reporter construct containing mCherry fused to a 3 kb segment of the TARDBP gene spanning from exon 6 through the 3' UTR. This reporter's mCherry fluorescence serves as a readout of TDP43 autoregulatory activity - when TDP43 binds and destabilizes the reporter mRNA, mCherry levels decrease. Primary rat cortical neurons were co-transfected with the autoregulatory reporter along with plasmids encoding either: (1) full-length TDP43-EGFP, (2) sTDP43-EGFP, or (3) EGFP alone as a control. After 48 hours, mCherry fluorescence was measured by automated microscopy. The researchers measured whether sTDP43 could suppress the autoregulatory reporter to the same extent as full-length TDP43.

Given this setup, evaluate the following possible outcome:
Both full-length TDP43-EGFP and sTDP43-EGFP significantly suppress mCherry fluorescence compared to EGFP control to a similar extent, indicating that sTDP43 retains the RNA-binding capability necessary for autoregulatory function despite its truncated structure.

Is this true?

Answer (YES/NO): NO